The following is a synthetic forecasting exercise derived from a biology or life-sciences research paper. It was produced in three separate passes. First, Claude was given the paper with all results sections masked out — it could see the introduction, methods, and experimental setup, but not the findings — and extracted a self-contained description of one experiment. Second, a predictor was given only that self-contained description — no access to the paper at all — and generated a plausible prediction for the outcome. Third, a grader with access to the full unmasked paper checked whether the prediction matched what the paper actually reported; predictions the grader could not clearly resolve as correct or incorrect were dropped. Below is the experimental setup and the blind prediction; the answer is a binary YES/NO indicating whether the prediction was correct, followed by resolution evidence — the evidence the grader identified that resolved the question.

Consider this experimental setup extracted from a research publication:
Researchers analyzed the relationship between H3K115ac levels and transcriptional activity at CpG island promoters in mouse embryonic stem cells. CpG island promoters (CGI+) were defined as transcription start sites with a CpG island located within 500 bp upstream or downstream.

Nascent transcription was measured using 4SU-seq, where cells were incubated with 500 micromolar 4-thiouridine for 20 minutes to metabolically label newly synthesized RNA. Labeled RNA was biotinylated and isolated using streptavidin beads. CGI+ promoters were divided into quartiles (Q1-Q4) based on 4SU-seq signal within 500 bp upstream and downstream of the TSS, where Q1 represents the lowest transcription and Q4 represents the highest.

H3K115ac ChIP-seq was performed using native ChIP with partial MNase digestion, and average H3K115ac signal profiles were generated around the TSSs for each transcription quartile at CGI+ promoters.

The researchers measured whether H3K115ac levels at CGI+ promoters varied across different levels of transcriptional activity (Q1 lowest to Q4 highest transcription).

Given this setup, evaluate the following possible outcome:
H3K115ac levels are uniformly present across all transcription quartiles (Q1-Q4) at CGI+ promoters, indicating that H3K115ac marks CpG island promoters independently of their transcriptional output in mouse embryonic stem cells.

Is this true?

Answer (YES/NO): YES